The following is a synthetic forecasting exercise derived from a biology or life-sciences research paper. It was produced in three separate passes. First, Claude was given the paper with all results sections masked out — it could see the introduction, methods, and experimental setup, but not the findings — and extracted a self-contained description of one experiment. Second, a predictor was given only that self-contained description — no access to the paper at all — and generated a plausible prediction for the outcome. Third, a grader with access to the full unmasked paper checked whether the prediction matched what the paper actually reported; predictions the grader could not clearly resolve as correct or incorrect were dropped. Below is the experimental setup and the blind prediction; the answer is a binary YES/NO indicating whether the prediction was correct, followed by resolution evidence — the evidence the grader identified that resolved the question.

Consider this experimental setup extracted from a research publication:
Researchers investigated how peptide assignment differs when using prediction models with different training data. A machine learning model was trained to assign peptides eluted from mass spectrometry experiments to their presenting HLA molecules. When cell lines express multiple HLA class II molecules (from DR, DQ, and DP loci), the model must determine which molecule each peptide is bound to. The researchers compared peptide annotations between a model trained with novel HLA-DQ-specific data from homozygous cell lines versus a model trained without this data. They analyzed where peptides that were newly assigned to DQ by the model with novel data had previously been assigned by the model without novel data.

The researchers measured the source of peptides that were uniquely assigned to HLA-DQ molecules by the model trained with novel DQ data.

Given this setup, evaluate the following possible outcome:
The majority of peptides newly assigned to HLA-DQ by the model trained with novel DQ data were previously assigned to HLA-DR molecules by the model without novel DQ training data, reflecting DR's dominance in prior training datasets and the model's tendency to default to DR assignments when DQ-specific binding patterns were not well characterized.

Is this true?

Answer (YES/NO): YES